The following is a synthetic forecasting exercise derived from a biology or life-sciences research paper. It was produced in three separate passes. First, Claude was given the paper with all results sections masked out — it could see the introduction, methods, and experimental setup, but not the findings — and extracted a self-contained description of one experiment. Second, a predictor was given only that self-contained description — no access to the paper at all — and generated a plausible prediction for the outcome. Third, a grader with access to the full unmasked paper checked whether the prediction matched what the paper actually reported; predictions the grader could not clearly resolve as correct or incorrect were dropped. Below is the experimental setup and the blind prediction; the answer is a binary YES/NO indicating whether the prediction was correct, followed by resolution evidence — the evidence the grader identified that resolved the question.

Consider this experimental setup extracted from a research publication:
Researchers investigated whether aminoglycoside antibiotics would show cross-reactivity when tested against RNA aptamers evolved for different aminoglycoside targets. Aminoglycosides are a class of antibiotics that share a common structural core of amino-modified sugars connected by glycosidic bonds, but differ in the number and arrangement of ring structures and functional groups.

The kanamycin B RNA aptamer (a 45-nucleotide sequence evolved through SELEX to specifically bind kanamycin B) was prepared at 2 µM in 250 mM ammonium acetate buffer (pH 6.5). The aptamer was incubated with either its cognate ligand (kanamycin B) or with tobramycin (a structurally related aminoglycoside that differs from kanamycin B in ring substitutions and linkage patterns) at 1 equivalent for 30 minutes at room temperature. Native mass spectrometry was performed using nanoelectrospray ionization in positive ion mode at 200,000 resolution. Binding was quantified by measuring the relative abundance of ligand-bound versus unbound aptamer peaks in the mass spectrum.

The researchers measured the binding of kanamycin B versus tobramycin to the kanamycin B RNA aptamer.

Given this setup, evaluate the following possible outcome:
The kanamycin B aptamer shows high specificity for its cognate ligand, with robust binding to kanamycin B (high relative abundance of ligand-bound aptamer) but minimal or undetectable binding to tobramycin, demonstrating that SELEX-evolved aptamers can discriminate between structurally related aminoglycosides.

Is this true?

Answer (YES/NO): NO